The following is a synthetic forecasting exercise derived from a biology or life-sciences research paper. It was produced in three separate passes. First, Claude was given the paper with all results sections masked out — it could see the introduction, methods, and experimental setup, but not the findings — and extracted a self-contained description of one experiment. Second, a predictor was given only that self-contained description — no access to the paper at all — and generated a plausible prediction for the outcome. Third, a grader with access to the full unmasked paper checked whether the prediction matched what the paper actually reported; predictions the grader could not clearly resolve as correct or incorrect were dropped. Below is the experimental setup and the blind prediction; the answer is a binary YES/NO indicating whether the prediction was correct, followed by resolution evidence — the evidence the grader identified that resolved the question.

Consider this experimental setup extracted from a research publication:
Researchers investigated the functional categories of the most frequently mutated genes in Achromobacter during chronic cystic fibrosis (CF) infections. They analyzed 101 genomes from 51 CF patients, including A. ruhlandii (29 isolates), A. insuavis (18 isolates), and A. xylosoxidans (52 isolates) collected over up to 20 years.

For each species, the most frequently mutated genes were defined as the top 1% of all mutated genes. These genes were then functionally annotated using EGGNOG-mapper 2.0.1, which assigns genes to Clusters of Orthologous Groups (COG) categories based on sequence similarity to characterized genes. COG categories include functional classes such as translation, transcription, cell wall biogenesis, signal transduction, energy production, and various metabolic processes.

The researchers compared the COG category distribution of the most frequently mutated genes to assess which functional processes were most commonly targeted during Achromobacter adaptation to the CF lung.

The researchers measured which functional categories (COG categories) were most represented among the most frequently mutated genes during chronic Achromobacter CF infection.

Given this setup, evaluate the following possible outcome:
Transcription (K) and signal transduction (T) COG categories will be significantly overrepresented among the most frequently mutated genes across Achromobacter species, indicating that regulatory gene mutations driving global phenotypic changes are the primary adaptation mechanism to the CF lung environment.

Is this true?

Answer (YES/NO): YES